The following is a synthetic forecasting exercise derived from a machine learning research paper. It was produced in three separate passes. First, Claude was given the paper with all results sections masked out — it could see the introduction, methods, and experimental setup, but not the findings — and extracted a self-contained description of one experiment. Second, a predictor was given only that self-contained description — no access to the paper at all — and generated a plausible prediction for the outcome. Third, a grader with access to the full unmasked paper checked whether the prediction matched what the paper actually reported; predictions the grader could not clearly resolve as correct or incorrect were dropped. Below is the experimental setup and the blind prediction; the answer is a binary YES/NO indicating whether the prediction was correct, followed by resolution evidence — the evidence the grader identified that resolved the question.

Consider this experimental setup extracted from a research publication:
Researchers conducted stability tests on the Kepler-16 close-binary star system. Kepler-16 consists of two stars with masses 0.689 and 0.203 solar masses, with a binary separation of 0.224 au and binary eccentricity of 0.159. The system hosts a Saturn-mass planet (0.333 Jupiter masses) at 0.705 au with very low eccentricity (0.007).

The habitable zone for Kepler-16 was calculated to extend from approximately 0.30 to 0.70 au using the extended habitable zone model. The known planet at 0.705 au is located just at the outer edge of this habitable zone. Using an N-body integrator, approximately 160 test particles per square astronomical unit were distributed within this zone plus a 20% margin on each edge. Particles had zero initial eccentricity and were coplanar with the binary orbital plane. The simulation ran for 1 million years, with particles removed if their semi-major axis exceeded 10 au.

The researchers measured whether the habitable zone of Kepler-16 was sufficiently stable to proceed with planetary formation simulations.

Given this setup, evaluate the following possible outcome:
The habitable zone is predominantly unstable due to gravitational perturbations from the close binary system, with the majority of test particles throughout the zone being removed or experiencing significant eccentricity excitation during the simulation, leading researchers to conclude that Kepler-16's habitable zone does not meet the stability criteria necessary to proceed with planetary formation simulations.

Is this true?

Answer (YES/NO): YES